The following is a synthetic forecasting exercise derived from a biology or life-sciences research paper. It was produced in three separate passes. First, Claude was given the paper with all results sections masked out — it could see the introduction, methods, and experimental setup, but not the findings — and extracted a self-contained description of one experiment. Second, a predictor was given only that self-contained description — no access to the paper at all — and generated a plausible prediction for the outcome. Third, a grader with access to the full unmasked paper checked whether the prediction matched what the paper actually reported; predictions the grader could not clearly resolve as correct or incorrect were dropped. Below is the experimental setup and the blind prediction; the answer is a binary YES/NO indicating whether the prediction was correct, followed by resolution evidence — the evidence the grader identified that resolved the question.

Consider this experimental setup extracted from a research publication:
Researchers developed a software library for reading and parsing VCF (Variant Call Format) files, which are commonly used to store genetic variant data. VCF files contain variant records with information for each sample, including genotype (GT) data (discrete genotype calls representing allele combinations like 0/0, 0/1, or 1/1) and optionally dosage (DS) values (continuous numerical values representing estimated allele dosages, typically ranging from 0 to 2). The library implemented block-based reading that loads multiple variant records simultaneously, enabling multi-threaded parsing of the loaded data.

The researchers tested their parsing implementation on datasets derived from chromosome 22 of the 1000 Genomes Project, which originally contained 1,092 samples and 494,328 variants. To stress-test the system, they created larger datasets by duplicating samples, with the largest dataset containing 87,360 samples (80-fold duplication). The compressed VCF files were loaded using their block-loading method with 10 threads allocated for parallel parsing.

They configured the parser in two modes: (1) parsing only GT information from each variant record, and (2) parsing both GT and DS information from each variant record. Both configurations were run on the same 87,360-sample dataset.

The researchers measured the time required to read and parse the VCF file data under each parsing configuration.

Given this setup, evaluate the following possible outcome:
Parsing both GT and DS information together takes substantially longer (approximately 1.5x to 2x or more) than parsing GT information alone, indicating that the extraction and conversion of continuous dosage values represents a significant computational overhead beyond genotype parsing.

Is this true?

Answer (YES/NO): NO